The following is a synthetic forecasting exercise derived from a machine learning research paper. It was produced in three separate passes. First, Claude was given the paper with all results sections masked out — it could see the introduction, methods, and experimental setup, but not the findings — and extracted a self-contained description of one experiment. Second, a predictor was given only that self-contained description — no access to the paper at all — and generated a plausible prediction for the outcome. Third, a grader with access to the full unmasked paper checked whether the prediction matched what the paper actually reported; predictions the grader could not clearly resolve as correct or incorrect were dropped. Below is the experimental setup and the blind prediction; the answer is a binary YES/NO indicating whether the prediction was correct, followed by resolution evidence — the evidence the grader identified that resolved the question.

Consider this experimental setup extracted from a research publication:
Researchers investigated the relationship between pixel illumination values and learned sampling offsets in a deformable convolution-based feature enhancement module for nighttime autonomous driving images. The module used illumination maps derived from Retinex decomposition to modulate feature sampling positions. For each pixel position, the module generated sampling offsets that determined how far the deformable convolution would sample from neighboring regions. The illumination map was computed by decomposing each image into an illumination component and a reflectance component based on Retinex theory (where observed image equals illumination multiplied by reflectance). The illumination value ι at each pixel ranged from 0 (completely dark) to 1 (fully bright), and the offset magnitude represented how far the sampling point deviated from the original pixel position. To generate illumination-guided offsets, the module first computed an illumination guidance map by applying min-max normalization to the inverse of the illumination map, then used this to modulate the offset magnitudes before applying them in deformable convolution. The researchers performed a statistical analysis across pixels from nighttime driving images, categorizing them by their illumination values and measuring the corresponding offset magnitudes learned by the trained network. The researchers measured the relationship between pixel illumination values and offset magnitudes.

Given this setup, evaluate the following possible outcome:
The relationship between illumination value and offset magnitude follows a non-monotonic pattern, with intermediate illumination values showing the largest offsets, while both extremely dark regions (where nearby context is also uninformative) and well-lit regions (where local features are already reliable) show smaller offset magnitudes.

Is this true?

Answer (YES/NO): NO